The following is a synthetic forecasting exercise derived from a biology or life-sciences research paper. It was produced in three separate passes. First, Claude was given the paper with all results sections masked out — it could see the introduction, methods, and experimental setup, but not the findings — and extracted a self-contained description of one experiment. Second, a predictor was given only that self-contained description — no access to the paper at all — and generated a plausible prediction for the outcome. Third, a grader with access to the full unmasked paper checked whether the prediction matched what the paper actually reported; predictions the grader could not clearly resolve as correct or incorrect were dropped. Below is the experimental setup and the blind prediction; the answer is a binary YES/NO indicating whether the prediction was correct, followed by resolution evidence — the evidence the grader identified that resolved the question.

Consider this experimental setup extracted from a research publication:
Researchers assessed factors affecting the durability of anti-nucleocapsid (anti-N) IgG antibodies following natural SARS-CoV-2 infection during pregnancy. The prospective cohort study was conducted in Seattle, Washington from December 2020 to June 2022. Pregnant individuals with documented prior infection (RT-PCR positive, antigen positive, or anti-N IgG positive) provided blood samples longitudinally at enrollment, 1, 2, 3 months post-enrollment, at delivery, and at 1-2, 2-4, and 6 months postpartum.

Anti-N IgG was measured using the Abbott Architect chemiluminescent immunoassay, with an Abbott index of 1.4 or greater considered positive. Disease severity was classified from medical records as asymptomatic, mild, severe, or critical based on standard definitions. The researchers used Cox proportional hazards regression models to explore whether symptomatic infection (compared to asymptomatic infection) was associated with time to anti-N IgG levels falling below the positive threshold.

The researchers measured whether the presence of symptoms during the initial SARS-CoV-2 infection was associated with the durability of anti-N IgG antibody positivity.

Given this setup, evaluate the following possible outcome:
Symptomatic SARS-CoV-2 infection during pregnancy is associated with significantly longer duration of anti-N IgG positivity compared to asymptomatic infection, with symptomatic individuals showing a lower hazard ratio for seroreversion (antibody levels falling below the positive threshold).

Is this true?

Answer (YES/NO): NO